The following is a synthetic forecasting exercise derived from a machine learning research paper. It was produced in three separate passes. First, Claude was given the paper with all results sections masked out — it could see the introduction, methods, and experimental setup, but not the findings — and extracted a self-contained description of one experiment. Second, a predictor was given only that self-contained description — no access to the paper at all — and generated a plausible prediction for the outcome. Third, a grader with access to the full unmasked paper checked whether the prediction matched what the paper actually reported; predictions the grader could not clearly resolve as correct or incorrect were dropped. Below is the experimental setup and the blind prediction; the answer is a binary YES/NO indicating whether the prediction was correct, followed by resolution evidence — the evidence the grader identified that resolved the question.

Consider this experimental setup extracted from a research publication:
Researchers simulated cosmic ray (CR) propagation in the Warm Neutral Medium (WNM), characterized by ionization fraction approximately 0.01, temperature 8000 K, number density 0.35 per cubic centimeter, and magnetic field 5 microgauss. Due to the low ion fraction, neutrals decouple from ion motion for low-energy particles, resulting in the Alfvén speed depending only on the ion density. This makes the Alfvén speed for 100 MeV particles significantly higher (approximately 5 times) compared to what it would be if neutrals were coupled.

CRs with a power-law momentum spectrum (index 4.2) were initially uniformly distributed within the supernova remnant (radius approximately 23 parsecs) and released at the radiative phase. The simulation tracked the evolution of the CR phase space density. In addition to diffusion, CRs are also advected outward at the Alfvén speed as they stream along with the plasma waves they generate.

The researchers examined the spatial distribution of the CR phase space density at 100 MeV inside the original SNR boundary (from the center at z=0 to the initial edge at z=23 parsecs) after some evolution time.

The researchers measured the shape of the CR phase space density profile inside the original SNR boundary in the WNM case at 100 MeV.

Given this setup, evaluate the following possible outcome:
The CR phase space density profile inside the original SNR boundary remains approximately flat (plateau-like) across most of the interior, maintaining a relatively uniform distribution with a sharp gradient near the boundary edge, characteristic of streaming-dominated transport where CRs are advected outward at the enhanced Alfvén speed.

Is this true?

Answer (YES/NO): NO